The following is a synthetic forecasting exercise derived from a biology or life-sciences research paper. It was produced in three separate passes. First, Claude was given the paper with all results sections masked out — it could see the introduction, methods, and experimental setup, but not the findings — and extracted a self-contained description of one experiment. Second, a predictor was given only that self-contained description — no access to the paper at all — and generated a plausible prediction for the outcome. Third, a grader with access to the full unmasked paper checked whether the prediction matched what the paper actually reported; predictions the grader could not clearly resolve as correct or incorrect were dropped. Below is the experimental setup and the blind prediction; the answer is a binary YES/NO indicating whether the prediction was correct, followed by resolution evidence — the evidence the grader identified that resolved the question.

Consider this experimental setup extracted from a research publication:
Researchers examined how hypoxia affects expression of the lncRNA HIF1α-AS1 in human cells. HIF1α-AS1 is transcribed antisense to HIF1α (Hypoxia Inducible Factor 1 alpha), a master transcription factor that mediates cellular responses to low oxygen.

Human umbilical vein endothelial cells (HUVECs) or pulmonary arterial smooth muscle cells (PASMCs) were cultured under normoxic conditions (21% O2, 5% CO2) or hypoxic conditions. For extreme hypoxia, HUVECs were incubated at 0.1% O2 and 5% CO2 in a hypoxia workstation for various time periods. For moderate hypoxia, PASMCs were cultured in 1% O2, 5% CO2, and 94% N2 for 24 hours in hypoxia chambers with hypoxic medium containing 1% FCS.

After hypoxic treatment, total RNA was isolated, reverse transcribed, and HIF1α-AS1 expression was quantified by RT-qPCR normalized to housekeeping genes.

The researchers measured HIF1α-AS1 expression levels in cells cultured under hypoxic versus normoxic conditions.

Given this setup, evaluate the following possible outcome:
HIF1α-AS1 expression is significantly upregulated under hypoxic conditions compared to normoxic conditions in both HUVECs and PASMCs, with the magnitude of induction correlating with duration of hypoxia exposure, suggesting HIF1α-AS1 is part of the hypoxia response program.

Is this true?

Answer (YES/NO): NO